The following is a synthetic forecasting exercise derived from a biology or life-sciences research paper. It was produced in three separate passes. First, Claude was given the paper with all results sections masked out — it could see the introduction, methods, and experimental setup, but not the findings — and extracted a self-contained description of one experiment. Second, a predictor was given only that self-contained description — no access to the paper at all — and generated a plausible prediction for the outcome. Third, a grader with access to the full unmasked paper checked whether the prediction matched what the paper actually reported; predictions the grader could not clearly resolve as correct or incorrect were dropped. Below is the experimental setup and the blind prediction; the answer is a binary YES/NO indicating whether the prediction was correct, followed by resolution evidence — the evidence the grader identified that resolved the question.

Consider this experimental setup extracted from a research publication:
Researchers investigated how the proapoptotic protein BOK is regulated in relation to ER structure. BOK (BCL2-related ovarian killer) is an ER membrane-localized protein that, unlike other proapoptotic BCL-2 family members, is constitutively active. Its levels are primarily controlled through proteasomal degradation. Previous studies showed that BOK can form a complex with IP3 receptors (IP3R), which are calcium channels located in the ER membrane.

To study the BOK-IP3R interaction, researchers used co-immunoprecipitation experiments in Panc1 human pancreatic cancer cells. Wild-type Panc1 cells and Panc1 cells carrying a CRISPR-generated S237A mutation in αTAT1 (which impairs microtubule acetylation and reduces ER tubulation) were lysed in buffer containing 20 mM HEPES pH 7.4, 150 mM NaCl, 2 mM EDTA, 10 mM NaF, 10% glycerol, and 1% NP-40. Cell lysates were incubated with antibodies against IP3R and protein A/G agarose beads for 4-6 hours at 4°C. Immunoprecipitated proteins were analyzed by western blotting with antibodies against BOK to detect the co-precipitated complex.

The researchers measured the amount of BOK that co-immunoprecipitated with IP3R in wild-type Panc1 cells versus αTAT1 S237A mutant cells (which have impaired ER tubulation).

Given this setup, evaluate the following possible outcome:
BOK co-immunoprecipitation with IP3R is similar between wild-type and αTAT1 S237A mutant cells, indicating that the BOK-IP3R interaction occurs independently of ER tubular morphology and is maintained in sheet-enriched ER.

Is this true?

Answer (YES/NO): NO